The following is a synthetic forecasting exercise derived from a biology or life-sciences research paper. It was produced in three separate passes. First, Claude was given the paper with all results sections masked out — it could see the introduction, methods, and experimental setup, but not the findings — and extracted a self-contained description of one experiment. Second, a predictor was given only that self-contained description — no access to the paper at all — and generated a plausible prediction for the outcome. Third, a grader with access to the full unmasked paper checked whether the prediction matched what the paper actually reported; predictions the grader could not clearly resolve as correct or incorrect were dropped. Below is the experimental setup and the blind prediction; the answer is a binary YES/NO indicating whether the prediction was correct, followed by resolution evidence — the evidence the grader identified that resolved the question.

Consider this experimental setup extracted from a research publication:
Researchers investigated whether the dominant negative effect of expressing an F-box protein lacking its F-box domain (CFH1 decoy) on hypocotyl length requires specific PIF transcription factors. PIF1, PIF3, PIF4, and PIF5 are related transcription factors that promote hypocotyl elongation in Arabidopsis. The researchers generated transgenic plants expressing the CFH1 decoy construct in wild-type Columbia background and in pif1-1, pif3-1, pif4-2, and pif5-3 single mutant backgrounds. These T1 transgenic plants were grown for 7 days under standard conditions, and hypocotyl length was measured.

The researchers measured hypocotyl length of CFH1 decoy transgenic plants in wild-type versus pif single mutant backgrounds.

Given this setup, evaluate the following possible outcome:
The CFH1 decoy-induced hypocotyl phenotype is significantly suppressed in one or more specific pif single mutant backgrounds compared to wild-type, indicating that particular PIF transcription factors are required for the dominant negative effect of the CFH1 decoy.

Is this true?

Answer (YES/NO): YES